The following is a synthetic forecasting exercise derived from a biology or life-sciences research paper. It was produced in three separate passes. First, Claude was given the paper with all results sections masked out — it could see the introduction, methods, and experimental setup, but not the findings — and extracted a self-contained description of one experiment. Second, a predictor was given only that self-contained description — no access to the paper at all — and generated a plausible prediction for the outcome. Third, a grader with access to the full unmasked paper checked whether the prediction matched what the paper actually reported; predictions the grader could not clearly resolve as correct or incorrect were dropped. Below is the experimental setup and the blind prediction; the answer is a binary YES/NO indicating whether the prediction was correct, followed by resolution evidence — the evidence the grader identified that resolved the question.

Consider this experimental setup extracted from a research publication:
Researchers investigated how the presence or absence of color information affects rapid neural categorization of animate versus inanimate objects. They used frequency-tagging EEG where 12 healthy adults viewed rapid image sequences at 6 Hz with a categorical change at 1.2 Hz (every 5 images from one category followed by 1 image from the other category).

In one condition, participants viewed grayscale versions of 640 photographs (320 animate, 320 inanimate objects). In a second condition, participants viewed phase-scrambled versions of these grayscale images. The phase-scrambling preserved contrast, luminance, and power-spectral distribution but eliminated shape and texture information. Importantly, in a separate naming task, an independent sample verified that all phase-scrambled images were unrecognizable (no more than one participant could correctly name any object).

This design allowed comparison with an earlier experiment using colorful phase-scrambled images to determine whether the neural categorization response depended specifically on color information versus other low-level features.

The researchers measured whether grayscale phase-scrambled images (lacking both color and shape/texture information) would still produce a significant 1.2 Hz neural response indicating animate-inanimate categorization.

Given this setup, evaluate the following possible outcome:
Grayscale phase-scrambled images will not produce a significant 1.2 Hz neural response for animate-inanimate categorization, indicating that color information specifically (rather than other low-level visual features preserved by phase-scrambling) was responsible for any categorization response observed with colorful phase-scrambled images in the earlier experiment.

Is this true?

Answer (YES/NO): NO